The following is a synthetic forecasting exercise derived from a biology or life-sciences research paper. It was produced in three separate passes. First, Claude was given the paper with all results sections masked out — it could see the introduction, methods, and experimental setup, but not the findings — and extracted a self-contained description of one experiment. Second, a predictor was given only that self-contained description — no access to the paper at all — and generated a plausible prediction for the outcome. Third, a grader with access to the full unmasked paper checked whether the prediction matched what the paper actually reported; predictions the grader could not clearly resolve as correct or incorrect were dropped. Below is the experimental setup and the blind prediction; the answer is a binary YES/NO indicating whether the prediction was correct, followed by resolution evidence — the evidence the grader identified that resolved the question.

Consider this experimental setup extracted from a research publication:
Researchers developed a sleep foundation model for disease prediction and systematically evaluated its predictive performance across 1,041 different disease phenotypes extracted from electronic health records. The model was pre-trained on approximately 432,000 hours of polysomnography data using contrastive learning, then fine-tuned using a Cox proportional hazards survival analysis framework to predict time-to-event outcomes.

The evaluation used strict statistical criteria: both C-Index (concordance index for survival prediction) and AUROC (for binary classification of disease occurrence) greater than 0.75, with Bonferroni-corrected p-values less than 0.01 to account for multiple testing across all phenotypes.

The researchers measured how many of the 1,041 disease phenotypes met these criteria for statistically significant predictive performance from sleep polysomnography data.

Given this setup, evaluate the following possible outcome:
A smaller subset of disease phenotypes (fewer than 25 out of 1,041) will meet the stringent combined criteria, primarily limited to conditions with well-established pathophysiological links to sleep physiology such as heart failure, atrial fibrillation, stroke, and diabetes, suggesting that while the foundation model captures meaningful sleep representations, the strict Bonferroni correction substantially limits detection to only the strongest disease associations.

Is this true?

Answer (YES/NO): NO